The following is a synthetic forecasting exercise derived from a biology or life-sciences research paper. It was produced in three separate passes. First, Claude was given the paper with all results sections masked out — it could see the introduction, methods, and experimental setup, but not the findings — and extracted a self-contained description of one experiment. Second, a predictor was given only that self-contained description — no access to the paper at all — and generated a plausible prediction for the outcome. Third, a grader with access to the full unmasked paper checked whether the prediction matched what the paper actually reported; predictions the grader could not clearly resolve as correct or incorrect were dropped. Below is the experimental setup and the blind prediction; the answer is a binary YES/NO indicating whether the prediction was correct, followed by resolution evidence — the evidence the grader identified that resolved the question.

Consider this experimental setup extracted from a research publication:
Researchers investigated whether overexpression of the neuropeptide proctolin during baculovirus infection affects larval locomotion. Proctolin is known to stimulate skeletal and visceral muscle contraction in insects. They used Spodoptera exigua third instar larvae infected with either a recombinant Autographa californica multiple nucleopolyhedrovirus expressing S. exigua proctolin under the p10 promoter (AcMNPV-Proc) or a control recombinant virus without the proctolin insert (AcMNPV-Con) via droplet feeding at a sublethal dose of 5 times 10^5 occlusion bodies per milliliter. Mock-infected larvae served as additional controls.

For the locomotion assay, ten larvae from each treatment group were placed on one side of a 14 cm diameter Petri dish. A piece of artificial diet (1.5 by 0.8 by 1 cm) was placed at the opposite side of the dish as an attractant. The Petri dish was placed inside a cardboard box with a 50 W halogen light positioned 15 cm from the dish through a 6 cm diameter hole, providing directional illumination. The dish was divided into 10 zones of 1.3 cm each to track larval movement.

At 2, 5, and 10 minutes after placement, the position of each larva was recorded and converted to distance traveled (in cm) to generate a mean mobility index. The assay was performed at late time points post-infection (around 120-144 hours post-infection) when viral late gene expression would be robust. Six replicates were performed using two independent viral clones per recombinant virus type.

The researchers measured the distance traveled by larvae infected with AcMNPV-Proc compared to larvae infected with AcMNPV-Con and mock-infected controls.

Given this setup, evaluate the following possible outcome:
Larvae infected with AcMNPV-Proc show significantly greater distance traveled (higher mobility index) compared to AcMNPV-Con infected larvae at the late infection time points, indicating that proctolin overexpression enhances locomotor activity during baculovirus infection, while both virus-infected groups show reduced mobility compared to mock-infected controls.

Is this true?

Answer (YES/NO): NO